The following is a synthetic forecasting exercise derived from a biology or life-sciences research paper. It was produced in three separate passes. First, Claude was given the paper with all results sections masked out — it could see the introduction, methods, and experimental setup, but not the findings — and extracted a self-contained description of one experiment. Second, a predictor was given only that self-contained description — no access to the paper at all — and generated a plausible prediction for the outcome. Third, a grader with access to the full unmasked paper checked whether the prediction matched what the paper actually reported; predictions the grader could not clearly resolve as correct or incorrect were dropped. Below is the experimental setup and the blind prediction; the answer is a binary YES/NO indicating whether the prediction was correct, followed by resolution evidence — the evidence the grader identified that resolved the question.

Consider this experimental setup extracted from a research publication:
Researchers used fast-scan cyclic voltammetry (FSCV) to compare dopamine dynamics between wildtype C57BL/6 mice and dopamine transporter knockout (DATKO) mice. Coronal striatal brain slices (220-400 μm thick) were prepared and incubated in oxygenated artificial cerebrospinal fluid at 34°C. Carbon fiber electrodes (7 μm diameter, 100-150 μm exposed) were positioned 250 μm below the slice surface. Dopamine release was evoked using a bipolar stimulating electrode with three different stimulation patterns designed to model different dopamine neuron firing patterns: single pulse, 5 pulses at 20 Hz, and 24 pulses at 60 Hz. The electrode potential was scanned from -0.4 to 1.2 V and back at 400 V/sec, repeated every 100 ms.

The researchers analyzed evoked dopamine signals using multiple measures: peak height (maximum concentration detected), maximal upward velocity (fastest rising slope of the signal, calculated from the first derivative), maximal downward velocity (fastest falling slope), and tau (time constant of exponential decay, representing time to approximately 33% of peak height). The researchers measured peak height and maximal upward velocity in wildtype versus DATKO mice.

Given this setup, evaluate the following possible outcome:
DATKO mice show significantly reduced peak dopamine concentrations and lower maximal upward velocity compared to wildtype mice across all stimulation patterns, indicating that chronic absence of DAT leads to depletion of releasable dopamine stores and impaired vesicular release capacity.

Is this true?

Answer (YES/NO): NO